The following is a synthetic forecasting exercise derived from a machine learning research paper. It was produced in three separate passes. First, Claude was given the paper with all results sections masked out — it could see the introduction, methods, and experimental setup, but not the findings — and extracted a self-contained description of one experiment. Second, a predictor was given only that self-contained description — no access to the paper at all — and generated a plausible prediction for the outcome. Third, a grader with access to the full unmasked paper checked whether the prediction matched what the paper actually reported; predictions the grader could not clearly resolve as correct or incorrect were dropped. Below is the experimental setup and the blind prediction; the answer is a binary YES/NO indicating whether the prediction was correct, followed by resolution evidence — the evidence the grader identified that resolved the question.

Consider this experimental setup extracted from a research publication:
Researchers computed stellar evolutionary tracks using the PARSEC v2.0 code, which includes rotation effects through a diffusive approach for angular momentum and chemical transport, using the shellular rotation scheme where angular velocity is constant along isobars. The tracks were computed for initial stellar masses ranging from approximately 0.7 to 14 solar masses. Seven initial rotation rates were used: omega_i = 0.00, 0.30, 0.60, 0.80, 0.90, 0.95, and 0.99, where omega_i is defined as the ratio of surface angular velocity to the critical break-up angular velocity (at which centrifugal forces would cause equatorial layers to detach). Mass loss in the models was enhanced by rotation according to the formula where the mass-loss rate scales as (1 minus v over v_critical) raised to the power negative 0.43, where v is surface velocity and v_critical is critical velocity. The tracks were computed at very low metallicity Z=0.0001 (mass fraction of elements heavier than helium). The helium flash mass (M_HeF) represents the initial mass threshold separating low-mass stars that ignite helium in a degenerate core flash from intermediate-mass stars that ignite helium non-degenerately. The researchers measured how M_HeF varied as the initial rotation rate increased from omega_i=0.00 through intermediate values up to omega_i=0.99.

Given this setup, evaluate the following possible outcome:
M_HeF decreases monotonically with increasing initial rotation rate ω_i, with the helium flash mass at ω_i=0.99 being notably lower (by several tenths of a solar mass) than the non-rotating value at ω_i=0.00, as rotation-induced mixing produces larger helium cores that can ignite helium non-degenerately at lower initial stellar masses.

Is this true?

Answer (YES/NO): NO